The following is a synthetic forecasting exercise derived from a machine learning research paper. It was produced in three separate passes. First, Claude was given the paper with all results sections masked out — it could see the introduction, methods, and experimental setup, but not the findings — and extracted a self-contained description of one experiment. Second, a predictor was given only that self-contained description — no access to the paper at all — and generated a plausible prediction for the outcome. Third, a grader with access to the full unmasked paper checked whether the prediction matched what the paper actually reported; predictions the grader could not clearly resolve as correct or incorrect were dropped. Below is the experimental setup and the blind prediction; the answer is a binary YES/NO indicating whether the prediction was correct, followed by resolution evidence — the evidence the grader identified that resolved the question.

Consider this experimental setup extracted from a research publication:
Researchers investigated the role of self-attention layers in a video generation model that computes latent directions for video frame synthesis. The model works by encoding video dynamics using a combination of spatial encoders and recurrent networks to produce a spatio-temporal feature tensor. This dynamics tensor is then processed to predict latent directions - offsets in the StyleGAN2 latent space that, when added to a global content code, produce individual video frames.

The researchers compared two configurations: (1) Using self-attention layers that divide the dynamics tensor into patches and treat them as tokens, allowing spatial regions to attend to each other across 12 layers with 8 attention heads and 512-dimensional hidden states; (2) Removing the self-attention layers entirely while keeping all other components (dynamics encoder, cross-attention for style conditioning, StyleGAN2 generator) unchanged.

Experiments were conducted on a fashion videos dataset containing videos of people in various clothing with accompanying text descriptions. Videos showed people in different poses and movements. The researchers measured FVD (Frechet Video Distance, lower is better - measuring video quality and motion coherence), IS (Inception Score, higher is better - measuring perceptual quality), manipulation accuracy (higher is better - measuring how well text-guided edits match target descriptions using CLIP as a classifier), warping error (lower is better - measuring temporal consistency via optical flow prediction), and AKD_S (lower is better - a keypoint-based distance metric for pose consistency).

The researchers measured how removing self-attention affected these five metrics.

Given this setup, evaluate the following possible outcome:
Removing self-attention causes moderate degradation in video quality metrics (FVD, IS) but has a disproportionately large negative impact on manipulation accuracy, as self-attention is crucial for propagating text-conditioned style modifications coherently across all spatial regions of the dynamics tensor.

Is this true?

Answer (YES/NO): NO